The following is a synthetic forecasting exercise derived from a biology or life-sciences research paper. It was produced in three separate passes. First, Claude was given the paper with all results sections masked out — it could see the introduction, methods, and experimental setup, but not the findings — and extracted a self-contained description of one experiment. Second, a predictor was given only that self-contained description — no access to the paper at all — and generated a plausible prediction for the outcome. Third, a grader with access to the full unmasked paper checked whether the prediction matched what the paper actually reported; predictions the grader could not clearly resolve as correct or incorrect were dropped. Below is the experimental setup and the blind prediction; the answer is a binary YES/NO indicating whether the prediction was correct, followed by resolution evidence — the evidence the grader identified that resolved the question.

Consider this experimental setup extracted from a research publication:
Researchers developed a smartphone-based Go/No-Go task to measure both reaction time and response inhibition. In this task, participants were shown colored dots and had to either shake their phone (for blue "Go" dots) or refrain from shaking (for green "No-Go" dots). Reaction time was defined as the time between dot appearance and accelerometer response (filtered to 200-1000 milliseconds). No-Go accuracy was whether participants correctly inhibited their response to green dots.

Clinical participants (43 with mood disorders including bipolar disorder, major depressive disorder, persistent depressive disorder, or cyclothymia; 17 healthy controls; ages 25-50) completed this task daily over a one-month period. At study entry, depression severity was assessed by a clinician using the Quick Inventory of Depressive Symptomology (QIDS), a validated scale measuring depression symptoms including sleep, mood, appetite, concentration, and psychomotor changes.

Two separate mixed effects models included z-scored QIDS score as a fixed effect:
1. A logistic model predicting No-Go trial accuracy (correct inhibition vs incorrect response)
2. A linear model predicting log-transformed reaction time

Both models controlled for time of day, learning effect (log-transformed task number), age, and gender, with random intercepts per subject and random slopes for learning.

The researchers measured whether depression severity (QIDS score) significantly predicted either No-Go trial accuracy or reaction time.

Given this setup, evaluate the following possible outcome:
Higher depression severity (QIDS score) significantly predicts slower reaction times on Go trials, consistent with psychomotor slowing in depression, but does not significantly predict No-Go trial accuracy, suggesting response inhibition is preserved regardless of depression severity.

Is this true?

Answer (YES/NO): NO